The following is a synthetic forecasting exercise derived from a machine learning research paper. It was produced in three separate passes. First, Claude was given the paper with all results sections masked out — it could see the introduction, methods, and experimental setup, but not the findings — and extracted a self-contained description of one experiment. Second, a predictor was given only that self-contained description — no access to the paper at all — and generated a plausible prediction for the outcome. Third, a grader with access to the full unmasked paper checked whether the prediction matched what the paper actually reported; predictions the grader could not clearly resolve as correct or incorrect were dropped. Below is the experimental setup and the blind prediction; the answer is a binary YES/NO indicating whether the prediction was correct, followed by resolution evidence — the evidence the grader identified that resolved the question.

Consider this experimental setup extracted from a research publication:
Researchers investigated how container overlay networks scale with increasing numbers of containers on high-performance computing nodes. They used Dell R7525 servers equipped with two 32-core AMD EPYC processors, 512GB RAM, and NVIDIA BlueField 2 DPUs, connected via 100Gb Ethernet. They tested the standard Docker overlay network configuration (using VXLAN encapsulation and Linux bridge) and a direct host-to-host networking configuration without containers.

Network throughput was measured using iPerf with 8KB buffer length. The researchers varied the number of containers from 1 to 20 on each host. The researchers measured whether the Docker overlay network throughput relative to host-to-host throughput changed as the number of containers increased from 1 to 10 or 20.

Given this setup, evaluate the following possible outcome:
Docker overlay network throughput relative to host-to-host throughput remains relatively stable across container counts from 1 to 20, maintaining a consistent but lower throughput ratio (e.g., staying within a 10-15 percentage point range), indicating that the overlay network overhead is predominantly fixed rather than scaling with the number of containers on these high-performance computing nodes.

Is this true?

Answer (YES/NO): NO